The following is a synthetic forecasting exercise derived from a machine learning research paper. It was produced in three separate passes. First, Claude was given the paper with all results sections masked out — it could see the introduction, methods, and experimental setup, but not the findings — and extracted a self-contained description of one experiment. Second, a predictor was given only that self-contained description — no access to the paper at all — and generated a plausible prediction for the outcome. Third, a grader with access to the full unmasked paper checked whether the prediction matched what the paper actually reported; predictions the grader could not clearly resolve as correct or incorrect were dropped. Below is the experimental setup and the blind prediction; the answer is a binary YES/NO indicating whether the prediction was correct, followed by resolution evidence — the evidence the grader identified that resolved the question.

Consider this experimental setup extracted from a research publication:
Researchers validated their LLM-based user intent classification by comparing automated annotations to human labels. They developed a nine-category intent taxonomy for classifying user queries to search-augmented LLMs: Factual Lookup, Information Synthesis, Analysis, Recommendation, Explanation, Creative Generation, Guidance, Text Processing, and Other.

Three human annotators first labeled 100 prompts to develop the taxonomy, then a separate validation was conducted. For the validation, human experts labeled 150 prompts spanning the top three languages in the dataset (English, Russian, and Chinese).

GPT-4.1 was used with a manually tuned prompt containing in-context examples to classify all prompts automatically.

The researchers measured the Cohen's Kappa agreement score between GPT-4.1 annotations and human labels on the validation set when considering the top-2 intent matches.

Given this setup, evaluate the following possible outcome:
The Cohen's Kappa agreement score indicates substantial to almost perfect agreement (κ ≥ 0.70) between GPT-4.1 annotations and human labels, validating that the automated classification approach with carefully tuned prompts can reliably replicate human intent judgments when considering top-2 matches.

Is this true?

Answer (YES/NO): YES